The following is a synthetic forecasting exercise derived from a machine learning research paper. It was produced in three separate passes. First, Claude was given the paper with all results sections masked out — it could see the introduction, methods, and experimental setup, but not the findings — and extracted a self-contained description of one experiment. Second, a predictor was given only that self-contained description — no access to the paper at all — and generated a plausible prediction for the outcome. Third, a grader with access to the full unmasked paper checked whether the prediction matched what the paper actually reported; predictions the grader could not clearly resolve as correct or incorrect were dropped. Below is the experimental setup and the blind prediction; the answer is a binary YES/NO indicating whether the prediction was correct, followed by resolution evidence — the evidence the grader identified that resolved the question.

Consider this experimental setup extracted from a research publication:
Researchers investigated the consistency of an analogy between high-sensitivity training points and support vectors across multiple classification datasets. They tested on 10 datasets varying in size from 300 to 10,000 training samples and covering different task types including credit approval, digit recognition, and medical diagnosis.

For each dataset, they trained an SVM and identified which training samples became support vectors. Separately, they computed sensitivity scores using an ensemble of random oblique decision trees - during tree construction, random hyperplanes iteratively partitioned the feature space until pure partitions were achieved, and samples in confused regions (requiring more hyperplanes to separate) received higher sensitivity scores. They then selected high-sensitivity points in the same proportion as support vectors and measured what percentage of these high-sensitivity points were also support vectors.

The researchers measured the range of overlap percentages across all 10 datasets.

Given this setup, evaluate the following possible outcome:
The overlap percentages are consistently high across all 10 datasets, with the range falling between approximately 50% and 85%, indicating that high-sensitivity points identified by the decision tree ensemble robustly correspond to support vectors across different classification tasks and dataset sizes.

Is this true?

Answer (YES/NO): NO